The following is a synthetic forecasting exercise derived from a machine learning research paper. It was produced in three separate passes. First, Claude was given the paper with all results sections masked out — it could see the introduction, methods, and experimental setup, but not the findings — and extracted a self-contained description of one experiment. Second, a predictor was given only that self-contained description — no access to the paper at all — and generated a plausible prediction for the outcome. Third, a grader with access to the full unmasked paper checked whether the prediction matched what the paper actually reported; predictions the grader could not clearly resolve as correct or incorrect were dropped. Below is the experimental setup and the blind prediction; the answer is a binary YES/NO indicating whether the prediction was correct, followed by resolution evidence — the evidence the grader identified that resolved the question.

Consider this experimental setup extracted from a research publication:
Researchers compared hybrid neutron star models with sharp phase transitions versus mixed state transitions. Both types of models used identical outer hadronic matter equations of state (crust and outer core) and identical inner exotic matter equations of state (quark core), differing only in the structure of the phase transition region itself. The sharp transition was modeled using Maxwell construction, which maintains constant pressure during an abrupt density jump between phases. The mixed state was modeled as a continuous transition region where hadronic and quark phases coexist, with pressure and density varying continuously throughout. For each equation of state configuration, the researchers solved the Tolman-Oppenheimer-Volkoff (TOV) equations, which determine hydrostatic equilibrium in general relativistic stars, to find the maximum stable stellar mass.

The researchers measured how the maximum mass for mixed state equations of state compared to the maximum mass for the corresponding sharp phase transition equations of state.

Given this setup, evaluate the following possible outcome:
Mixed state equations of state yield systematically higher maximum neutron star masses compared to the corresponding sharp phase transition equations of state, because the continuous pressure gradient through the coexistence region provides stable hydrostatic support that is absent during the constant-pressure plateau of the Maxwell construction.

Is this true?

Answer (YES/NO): YES